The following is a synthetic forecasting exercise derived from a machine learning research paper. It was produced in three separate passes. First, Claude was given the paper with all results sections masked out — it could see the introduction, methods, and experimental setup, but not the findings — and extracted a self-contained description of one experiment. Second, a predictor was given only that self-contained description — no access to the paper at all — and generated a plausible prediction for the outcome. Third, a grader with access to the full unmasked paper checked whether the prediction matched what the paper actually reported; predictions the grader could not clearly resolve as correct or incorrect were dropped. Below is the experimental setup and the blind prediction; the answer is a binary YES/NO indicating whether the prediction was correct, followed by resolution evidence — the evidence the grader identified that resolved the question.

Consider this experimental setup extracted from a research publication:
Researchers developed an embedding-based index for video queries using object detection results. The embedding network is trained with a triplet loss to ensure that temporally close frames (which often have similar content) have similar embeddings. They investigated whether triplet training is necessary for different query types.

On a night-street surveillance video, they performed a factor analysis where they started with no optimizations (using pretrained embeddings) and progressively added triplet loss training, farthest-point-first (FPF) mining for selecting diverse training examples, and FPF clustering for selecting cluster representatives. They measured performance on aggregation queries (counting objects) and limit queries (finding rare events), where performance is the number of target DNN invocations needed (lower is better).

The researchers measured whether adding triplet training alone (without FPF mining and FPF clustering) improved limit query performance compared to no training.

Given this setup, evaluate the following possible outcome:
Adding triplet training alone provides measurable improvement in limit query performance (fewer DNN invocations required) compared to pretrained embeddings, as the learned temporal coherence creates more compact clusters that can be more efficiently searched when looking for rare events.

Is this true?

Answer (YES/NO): NO